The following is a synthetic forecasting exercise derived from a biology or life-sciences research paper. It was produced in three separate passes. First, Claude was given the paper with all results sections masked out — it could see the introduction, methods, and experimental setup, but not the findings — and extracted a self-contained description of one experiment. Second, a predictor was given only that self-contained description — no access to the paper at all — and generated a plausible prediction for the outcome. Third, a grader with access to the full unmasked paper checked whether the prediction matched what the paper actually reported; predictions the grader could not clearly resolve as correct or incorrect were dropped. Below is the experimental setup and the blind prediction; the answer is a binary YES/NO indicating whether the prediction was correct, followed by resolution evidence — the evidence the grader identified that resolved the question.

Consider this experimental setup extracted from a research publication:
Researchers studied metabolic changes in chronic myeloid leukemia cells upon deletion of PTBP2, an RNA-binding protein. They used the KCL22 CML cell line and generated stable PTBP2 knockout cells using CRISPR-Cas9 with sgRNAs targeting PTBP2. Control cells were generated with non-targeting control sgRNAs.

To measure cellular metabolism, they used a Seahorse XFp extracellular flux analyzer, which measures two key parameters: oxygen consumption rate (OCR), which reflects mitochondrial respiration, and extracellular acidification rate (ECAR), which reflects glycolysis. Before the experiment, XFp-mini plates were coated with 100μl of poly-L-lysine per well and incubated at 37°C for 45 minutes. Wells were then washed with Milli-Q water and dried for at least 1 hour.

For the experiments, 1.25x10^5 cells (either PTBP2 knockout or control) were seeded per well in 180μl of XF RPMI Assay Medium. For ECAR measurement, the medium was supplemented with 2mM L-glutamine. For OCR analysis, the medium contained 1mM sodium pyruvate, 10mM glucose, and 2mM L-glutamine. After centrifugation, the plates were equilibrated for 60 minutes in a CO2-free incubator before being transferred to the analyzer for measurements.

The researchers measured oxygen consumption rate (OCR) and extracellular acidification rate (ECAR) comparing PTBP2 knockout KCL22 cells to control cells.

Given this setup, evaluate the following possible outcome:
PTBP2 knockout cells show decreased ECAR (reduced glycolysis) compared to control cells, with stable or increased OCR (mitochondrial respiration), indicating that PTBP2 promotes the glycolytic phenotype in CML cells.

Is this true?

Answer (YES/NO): NO